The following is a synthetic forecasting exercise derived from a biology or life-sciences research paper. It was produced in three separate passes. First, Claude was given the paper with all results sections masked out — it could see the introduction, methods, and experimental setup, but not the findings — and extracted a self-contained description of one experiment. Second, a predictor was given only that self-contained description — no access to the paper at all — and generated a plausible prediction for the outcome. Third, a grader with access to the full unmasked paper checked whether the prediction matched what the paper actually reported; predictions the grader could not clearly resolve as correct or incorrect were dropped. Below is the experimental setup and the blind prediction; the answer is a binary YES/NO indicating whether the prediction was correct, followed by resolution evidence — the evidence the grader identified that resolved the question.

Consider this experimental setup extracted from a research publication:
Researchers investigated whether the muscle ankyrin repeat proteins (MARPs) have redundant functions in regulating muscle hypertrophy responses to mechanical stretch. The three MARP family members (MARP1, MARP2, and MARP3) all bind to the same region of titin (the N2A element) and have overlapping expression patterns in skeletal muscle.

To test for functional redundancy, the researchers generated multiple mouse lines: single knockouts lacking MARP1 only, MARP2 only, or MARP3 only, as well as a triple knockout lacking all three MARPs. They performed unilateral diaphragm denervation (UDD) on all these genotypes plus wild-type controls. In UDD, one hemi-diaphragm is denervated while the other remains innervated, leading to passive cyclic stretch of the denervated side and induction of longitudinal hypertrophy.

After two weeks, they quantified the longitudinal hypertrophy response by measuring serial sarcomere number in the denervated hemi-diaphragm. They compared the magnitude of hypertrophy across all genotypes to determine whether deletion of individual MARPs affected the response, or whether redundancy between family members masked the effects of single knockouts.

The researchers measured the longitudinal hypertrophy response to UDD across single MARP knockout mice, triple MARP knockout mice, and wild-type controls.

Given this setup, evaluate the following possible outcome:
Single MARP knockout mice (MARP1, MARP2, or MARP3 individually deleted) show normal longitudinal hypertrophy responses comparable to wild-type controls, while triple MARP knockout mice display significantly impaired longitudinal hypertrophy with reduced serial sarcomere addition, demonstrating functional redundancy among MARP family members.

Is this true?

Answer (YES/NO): NO